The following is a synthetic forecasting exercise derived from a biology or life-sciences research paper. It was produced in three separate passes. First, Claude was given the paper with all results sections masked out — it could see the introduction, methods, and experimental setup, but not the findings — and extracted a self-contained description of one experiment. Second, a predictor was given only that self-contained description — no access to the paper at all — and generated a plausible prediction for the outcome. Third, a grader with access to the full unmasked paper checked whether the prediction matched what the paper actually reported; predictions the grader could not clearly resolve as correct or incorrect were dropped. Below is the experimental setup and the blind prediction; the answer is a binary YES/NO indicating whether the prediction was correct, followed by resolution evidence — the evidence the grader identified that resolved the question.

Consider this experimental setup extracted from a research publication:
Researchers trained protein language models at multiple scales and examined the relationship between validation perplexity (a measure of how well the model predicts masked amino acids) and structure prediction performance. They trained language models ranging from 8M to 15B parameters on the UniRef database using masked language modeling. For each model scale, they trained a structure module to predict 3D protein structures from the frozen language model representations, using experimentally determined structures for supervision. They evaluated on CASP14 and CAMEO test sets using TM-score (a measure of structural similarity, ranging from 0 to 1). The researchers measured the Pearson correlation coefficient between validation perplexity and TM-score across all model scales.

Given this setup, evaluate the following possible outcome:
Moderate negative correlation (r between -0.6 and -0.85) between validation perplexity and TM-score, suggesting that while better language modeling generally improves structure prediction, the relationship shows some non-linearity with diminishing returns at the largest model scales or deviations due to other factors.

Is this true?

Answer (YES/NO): NO